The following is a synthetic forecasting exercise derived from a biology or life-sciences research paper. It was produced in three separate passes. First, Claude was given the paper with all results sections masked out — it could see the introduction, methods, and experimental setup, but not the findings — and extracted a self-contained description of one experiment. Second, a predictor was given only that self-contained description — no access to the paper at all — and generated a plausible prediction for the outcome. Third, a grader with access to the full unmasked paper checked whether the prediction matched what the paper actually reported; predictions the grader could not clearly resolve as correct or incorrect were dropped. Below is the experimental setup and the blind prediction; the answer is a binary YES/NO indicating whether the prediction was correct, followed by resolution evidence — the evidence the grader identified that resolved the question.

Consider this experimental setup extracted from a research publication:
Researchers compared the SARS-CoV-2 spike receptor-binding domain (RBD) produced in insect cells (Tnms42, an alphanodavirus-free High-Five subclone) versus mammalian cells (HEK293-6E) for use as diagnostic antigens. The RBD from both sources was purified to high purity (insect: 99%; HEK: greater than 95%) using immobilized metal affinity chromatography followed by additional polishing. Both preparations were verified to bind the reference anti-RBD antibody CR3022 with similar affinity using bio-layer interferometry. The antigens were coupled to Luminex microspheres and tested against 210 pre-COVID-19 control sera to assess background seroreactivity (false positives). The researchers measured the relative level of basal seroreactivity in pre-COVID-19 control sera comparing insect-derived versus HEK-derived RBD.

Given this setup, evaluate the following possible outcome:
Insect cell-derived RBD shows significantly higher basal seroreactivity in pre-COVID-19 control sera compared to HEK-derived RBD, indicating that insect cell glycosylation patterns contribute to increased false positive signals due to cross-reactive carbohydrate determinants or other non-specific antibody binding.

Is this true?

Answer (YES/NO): YES